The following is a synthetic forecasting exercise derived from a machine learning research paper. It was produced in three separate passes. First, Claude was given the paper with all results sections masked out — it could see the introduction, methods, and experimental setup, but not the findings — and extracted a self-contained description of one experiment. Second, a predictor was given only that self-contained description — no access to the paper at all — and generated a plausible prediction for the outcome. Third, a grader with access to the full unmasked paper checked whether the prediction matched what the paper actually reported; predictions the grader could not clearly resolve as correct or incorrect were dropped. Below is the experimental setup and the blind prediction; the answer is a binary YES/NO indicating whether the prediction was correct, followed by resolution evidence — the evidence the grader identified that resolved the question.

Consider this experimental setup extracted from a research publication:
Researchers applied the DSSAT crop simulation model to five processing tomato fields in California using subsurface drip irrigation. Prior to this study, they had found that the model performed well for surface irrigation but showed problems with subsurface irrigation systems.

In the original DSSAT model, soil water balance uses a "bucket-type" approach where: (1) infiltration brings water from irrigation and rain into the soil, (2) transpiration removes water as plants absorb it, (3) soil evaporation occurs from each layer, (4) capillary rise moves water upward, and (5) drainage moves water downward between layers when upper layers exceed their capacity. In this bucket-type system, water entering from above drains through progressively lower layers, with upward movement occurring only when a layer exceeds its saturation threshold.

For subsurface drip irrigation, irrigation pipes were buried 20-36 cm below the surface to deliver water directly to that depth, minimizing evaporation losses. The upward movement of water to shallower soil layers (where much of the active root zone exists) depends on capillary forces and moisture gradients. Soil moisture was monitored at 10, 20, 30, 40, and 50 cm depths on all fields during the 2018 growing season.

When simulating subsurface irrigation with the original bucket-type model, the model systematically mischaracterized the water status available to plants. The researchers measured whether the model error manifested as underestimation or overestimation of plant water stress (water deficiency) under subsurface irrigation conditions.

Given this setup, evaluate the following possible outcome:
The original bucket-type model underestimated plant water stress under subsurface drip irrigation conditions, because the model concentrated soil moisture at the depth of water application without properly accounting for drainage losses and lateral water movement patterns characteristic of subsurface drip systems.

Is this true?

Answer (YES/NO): NO